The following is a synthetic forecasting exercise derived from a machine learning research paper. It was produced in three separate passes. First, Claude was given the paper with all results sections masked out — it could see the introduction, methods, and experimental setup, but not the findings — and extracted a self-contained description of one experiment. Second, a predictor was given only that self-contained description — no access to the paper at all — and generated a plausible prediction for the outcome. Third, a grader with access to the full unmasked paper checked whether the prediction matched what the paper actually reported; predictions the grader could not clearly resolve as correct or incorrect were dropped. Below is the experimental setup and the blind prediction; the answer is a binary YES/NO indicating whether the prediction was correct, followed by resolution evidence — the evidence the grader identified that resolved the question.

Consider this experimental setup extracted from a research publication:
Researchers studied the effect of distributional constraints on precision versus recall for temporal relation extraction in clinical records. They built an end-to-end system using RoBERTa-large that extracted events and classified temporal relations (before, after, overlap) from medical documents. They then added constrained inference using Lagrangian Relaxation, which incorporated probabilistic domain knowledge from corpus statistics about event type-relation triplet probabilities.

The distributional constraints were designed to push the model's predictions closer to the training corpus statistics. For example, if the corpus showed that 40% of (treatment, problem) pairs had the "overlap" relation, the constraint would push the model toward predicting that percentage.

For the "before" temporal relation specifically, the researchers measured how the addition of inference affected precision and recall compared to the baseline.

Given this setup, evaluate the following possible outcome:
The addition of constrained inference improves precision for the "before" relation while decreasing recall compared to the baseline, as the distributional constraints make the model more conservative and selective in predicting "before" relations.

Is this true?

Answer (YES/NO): NO